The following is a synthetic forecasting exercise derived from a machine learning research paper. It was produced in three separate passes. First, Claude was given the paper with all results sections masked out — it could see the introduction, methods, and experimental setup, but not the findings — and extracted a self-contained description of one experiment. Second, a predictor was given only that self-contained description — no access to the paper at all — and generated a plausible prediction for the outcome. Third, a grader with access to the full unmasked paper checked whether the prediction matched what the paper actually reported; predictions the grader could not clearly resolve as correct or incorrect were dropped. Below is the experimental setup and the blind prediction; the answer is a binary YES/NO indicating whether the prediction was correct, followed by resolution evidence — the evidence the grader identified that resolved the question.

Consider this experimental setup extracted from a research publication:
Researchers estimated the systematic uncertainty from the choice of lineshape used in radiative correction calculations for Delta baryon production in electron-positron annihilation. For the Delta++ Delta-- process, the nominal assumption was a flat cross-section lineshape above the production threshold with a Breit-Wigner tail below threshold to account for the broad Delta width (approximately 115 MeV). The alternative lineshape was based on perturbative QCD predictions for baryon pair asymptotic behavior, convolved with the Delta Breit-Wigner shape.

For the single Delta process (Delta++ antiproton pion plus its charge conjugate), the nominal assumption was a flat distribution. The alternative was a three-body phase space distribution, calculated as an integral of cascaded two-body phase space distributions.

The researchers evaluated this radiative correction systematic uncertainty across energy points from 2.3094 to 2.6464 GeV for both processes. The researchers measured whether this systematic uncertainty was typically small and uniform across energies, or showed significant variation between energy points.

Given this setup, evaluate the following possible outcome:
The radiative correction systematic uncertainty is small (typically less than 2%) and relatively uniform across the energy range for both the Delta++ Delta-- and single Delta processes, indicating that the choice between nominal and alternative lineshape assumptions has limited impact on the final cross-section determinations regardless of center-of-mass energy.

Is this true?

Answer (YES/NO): NO